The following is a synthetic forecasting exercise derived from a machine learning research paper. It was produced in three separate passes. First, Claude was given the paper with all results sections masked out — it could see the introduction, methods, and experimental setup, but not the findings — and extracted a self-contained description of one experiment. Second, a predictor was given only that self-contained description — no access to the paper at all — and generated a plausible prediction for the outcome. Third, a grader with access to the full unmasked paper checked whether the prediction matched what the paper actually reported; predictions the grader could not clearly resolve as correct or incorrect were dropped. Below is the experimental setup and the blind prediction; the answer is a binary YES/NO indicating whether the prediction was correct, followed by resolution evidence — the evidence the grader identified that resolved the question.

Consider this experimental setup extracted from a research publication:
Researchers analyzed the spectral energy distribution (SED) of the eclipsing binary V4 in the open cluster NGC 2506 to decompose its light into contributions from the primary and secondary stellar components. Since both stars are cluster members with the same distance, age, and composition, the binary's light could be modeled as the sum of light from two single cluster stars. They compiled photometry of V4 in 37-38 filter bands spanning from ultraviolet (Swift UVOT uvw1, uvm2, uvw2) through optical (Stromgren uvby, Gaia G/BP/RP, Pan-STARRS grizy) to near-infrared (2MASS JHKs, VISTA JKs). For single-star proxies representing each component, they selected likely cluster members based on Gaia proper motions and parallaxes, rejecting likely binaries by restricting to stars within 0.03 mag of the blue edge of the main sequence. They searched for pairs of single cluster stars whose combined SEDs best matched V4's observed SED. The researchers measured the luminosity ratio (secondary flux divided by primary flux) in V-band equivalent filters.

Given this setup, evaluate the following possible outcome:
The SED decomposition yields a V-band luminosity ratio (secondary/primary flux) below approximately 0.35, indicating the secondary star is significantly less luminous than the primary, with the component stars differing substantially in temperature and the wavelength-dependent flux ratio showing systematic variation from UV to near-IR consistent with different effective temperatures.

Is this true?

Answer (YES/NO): NO